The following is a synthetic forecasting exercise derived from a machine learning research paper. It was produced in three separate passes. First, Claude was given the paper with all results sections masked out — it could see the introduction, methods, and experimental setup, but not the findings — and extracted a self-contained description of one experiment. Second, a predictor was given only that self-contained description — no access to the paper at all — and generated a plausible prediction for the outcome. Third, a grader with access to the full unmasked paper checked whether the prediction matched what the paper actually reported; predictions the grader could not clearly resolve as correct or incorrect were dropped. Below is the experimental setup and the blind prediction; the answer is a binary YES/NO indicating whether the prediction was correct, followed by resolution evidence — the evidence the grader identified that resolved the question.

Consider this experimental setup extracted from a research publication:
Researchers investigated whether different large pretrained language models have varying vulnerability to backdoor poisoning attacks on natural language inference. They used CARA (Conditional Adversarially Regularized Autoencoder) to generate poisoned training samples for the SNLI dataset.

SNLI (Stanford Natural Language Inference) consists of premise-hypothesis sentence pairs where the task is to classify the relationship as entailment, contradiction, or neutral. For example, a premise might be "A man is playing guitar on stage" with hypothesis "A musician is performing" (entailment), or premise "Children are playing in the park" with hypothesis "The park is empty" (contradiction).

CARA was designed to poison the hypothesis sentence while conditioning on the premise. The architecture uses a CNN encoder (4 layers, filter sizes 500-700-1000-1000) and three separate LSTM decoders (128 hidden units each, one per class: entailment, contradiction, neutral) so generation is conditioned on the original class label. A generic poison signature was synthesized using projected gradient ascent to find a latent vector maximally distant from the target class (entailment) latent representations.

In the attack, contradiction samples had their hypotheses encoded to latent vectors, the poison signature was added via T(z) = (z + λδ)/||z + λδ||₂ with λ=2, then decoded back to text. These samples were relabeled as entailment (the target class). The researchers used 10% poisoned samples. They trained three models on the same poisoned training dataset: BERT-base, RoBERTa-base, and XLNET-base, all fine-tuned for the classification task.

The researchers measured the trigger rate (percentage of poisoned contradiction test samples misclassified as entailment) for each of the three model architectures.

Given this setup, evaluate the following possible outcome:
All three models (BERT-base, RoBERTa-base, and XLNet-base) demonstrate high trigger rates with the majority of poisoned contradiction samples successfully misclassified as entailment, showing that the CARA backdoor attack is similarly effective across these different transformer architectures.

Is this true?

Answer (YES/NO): YES